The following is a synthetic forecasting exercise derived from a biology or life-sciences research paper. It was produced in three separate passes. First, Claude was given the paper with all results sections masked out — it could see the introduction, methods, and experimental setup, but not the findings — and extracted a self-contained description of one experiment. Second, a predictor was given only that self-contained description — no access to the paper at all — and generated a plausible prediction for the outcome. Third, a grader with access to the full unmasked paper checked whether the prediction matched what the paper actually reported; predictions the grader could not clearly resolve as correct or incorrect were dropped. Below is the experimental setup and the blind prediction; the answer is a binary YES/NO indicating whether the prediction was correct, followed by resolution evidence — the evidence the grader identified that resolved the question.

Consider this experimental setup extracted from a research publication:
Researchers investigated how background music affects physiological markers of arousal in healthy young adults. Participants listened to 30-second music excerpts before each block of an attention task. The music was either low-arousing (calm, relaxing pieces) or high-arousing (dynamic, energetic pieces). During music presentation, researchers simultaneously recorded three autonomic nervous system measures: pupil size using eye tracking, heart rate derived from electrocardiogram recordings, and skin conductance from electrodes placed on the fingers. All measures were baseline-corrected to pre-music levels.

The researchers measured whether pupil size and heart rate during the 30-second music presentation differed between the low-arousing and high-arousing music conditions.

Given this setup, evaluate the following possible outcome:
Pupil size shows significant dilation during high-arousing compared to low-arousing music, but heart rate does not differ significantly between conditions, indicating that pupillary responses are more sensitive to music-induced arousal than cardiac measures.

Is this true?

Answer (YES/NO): NO